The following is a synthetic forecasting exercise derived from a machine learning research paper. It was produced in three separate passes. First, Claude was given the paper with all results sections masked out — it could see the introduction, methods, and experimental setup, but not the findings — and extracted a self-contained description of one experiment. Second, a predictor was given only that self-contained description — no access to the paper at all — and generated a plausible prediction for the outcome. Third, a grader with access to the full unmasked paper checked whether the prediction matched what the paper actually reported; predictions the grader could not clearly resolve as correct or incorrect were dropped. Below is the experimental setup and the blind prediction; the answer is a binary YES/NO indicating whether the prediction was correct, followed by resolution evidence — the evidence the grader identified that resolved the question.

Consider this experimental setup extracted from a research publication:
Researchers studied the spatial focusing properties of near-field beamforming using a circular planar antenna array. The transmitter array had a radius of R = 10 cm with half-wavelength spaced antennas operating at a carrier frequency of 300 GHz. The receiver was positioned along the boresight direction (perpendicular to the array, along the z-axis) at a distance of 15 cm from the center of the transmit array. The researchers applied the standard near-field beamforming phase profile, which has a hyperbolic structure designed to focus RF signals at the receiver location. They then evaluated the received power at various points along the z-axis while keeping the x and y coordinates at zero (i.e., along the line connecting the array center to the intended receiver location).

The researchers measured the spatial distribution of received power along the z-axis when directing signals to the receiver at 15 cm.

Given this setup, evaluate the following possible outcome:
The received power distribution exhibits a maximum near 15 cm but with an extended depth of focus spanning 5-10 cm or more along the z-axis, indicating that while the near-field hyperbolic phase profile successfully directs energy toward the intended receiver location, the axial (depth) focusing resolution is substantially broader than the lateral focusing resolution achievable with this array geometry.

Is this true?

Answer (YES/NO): NO